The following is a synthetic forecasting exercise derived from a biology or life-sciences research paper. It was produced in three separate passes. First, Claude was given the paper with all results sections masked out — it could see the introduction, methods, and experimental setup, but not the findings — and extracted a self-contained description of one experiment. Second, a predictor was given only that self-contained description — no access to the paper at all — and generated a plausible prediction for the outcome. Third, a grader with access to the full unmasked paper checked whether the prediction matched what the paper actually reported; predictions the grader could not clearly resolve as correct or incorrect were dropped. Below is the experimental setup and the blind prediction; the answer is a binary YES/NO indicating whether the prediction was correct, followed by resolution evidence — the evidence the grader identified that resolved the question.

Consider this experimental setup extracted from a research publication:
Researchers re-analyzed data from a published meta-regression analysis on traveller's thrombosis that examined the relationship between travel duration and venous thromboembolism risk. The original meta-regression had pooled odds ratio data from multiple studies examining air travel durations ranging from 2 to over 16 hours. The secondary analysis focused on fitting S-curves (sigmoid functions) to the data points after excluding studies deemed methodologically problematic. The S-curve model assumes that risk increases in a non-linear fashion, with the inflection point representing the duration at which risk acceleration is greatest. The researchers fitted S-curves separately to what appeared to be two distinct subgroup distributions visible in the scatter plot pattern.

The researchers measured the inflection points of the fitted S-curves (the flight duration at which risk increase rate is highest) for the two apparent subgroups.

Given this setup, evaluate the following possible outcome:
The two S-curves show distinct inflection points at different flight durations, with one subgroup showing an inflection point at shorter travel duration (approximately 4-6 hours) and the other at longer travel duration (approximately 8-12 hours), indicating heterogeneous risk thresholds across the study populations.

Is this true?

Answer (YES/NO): NO